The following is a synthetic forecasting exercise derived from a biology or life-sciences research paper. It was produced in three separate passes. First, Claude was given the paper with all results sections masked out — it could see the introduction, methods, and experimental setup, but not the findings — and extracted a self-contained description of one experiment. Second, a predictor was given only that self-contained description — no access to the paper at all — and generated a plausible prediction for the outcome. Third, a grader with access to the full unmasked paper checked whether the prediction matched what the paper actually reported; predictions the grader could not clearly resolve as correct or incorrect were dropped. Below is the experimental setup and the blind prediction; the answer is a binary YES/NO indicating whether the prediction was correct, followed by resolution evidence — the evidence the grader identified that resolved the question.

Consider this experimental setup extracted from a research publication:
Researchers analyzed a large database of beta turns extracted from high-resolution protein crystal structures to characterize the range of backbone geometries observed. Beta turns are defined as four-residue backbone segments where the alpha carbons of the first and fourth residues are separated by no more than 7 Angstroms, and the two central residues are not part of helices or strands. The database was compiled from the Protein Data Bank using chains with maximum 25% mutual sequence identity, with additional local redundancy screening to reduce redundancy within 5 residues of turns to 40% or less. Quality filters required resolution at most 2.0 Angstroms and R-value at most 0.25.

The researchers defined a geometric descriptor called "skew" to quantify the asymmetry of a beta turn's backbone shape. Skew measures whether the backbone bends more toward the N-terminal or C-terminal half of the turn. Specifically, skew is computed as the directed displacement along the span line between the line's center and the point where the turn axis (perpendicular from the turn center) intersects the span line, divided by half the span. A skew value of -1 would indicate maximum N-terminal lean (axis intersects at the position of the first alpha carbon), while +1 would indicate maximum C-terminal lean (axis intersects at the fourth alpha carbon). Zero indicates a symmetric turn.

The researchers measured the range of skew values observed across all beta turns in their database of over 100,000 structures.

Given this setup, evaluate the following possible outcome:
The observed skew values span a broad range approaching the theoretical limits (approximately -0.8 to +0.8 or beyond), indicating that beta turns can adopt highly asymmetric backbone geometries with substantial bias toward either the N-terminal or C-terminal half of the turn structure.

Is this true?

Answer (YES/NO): YES